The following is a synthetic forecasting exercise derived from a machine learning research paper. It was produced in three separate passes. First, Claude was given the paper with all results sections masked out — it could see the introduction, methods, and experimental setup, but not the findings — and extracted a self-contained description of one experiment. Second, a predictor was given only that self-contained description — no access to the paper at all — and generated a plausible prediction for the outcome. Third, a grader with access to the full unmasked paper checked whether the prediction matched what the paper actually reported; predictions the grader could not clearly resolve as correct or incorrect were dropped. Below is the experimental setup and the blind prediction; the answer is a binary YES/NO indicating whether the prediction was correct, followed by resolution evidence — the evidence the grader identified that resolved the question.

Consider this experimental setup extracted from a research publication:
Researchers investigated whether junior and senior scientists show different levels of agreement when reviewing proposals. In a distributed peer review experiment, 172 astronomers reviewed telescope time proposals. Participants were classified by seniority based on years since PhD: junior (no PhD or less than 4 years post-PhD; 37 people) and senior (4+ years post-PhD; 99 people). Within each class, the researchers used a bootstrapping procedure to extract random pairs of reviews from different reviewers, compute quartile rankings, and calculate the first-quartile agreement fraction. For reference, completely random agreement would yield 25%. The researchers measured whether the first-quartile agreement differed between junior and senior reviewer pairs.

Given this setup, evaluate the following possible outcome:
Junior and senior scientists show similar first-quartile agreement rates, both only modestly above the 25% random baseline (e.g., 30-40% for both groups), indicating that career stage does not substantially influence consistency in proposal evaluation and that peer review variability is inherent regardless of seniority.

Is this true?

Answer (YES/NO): NO